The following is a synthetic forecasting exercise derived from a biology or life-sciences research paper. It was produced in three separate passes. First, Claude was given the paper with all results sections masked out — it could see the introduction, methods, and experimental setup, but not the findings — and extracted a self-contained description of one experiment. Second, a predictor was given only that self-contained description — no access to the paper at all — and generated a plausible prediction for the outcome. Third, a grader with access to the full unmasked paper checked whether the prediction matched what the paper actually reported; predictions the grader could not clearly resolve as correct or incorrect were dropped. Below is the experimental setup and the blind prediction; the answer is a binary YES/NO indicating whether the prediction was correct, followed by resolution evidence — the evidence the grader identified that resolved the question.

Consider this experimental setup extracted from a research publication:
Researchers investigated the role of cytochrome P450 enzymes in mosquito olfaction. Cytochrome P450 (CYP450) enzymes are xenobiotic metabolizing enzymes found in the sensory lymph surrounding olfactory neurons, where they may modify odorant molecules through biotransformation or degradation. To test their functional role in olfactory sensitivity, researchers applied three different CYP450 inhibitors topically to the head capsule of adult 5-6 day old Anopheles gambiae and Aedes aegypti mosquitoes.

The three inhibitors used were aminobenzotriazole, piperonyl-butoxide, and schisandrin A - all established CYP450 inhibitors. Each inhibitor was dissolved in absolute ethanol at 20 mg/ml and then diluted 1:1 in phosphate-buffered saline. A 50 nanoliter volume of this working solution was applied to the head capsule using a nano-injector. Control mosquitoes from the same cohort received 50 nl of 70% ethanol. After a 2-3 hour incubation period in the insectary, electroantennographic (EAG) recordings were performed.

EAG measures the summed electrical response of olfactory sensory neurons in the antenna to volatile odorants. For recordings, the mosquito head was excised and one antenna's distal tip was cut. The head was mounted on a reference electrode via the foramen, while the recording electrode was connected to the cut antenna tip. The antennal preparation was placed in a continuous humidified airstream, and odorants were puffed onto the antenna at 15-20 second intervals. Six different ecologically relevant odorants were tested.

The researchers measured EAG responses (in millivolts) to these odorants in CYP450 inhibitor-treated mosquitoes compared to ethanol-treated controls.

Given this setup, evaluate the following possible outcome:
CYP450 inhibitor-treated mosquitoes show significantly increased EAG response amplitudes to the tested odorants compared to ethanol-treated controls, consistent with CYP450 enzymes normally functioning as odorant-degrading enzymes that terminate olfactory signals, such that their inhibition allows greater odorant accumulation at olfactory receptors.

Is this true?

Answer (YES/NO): NO